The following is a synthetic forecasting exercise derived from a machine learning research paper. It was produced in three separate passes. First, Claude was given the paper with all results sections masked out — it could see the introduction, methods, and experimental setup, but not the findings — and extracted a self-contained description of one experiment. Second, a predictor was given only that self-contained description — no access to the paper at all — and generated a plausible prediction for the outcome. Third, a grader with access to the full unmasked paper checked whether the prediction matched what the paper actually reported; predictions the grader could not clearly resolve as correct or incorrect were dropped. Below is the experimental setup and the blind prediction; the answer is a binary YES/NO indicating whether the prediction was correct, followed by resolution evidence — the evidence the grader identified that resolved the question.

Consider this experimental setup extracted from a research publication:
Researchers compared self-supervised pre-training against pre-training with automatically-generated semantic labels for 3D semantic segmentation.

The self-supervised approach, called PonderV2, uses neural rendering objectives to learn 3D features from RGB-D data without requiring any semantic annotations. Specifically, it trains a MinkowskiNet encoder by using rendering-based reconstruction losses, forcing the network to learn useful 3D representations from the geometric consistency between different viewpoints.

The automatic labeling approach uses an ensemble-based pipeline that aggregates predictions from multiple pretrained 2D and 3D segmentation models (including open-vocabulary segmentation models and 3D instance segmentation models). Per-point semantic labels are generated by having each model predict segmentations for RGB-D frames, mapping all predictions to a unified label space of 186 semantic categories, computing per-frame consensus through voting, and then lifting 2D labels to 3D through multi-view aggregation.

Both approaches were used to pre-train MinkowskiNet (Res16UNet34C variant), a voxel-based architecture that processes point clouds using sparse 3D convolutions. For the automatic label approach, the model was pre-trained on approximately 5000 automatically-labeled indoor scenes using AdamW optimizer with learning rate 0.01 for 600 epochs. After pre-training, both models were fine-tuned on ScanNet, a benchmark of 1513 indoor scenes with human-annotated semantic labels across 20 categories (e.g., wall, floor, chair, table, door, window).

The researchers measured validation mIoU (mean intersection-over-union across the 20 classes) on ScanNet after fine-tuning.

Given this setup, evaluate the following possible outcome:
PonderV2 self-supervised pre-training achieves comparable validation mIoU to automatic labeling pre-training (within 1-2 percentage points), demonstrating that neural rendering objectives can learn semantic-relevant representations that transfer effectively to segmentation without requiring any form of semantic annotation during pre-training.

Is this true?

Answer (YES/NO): NO